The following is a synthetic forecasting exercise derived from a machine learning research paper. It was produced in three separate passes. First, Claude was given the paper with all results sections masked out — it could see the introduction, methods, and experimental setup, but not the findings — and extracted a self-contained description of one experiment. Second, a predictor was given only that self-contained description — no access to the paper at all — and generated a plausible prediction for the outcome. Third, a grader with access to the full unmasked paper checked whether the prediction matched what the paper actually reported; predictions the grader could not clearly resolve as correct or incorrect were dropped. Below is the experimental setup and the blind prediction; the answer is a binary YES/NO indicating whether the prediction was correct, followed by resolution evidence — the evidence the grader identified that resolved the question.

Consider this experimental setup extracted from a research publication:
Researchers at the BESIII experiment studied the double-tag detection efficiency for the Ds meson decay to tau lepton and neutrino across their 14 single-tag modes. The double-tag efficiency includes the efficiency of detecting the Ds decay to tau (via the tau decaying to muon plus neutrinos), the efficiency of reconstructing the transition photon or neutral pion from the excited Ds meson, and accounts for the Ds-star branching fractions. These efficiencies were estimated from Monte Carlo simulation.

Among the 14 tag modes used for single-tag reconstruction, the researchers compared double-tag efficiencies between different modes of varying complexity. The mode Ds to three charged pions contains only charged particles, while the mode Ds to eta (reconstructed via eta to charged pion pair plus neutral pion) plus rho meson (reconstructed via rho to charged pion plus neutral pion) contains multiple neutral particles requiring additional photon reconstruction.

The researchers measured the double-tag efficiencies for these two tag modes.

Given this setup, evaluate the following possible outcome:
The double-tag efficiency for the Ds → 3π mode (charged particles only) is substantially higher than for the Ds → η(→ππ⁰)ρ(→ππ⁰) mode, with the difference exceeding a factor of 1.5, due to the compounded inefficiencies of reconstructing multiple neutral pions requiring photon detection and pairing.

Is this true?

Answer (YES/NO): YES